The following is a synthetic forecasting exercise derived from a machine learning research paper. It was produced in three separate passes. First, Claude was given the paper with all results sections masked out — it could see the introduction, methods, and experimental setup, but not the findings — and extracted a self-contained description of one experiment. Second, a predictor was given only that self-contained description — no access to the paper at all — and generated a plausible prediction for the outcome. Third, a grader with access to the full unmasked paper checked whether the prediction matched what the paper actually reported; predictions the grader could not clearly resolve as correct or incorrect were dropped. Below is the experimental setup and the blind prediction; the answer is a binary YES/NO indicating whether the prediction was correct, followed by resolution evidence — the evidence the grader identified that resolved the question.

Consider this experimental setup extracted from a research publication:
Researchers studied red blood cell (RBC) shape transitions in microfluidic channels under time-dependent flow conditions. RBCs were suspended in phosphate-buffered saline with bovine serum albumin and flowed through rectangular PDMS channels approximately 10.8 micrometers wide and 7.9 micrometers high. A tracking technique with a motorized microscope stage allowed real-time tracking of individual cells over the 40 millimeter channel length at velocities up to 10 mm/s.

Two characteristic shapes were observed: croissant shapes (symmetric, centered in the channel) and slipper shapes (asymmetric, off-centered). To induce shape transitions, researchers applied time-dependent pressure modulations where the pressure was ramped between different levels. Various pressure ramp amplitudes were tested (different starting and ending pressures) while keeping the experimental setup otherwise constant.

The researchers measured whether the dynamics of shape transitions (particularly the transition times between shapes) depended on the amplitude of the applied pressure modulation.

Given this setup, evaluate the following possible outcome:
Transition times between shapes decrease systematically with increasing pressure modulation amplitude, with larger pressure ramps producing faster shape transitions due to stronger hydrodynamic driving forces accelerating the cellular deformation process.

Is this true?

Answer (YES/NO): NO